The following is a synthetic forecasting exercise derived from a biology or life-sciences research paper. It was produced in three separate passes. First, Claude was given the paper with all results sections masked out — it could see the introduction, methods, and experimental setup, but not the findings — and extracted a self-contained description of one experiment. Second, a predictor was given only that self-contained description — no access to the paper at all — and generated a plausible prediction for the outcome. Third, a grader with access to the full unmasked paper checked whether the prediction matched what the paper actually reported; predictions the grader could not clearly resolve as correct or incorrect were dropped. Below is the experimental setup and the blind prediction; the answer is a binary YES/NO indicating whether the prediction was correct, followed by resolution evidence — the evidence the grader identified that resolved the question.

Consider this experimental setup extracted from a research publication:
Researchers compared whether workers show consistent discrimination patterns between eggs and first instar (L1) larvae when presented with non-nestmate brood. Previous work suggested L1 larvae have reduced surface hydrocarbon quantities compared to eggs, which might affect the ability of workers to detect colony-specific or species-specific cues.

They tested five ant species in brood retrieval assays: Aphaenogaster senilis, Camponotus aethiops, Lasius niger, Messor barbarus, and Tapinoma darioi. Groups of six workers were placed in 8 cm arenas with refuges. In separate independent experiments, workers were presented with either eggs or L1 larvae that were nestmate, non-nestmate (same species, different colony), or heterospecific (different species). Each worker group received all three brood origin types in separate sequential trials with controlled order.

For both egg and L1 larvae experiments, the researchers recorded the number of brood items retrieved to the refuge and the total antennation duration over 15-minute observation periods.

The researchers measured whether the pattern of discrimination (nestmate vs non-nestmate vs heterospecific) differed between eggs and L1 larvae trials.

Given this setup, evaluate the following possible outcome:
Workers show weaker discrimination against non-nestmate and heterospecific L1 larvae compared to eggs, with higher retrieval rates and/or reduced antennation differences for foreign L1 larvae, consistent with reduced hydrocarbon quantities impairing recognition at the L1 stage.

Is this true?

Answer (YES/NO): NO